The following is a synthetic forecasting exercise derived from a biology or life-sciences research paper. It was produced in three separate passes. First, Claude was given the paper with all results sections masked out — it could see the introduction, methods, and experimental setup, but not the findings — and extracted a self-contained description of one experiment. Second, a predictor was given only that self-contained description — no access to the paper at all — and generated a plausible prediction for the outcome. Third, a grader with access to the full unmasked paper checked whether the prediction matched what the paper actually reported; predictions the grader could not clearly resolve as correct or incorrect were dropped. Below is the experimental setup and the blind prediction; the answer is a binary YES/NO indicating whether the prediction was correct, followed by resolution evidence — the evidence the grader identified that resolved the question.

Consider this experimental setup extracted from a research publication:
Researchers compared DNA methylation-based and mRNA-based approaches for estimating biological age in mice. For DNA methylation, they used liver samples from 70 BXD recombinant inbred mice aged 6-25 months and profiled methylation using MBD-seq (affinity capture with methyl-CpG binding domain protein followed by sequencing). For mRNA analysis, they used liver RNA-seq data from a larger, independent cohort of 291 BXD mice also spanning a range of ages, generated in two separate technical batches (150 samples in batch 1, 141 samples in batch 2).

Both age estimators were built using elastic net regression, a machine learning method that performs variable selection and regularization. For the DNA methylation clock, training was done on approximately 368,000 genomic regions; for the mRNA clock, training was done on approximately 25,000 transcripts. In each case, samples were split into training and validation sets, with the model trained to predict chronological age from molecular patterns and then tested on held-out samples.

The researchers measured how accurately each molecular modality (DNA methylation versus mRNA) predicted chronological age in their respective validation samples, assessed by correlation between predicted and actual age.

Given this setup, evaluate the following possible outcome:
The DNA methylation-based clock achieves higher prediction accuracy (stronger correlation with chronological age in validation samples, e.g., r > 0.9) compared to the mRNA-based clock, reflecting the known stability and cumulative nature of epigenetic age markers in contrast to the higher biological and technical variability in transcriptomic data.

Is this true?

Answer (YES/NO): NO